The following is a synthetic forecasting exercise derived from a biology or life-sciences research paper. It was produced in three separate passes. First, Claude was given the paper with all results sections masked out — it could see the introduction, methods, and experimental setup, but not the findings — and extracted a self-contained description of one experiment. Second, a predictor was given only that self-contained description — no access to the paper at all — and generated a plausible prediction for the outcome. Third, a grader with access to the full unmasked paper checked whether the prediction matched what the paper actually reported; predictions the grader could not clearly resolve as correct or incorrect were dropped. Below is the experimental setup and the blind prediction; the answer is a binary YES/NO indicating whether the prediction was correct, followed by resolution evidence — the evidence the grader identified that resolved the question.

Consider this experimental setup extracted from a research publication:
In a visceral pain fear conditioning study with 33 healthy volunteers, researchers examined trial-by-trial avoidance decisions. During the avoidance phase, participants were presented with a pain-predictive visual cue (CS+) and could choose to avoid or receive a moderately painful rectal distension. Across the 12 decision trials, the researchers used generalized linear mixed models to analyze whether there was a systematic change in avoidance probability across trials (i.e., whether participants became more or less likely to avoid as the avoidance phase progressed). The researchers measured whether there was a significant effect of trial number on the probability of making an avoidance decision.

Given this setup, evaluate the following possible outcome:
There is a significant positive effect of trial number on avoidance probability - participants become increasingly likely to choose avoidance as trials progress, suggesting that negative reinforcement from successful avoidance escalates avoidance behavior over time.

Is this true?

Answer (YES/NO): NO